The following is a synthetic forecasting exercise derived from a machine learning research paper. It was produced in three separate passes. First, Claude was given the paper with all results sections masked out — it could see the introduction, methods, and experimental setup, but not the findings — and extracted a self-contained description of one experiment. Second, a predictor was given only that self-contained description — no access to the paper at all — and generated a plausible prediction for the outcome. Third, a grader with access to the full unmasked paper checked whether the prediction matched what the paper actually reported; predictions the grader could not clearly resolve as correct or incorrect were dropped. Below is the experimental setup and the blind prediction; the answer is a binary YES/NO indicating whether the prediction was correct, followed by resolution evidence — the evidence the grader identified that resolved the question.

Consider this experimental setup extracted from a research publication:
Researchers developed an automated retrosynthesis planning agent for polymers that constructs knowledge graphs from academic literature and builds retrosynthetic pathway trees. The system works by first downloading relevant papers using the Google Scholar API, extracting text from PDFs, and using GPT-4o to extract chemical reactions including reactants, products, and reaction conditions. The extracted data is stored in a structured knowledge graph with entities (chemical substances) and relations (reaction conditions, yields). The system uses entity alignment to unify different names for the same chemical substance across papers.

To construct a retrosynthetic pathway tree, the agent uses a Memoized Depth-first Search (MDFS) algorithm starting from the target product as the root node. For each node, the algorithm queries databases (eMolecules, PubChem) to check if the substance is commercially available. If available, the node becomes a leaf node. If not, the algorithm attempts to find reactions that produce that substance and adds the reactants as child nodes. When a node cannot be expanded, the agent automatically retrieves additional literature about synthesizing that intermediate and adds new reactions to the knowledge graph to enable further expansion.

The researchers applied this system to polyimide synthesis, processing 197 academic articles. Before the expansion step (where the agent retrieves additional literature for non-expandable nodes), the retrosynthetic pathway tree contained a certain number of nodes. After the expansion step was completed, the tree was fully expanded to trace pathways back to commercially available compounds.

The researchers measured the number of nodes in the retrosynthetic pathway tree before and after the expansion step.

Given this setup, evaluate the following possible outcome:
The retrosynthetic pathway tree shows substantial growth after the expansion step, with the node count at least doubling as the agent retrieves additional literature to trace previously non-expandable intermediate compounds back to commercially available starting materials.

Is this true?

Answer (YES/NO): YES